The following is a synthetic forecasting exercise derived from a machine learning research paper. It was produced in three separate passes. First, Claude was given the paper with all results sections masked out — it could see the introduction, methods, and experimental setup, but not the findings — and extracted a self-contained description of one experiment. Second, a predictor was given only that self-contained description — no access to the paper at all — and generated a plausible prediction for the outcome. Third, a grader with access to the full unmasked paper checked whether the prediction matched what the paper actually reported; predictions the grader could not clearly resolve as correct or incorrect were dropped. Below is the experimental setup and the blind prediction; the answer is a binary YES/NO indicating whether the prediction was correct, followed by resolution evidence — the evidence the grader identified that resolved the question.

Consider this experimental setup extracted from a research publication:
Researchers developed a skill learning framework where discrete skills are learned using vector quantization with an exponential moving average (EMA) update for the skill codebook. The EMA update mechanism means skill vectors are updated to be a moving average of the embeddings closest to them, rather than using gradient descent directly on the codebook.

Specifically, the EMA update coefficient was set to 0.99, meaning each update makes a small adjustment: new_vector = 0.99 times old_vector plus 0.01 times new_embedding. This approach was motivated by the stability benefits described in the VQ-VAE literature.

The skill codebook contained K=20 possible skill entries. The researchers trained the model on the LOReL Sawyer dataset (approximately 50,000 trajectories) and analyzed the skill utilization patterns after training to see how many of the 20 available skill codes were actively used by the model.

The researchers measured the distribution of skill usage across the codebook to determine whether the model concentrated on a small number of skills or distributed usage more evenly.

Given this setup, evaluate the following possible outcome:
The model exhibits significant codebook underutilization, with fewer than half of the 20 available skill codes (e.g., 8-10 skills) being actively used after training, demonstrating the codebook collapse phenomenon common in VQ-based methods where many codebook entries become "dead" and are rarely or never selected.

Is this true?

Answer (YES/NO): NO